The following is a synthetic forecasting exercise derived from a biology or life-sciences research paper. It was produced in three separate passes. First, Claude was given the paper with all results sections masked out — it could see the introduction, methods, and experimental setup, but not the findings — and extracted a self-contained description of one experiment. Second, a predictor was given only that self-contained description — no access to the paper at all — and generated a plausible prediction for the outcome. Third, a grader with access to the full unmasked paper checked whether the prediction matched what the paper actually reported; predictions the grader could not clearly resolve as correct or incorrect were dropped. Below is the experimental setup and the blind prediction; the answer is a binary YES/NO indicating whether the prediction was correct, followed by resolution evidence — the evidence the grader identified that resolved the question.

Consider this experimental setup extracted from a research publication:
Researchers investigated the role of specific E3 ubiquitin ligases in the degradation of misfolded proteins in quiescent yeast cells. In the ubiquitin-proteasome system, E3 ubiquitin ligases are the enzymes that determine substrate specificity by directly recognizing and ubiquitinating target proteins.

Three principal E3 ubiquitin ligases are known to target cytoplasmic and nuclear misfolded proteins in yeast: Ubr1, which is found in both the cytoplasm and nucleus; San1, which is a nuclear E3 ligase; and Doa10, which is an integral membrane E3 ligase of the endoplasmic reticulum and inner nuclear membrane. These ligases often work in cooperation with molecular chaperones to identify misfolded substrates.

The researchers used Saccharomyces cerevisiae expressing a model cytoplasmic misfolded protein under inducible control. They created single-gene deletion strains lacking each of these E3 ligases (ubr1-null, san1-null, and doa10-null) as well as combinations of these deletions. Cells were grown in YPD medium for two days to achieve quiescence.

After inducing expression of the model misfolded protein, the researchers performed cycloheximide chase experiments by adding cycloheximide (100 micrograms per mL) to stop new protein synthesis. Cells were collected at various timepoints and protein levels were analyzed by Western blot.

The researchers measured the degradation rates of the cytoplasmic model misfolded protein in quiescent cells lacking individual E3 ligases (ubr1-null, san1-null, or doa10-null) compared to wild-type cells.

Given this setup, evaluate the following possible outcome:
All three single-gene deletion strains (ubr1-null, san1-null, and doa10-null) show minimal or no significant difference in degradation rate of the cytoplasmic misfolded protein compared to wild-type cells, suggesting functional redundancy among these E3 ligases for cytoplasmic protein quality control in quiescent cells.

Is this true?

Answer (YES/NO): NO